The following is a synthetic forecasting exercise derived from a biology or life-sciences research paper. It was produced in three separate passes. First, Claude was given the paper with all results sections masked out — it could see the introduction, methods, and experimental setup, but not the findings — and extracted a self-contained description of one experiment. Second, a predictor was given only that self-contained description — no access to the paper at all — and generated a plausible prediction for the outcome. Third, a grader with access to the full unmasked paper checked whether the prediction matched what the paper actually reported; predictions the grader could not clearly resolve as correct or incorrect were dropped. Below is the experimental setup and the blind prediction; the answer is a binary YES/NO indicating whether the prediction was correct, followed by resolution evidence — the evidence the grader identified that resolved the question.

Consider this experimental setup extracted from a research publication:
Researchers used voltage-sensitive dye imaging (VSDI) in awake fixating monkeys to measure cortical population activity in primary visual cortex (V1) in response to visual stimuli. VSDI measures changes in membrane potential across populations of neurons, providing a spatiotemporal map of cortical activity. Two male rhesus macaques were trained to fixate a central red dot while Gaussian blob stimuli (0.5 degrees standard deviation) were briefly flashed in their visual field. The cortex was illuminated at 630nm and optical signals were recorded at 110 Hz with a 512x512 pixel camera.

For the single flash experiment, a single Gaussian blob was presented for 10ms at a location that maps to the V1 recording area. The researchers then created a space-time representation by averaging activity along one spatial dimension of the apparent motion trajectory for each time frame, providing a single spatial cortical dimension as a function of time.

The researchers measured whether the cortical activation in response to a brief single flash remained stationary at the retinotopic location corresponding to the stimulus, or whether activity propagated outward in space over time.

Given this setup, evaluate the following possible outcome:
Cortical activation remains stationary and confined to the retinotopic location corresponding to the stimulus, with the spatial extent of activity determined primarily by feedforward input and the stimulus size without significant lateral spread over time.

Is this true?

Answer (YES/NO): NO